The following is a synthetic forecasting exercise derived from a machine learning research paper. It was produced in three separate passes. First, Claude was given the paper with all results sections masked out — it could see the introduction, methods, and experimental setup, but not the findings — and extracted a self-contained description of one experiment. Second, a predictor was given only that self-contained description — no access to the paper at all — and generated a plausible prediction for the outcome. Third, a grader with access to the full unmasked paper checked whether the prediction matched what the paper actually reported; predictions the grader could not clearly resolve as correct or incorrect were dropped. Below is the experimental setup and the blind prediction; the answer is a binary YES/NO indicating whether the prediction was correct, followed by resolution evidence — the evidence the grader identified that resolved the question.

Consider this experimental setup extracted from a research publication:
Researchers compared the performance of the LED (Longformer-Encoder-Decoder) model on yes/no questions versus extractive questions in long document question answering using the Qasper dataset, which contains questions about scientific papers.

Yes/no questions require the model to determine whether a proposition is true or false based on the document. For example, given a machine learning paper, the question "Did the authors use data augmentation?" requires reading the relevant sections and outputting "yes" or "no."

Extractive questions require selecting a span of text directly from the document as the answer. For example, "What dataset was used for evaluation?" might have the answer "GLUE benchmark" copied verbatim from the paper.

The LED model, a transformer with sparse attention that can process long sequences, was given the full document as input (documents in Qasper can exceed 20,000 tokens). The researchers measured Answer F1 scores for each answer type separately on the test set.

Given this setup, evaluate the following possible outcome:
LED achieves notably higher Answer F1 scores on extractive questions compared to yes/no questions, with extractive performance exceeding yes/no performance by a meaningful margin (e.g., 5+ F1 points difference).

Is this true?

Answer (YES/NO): NO